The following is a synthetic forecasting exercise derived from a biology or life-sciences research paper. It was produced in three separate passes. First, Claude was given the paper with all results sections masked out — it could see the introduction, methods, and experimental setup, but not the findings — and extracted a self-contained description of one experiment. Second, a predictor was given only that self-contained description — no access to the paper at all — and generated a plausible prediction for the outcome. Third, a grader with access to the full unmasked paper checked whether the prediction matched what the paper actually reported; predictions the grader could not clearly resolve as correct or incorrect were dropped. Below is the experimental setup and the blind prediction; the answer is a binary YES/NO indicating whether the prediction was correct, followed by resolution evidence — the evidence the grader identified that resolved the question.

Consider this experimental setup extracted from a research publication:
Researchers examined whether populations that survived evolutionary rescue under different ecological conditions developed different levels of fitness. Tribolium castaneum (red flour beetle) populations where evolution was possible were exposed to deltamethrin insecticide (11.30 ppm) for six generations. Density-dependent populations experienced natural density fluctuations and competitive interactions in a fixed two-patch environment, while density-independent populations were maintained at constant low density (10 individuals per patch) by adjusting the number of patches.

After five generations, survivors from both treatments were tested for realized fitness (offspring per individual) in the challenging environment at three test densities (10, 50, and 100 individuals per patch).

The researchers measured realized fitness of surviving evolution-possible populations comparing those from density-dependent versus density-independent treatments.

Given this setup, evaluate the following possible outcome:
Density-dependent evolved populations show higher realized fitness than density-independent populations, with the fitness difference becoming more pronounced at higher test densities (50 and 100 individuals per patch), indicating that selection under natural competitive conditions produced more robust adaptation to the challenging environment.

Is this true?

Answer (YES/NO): NO